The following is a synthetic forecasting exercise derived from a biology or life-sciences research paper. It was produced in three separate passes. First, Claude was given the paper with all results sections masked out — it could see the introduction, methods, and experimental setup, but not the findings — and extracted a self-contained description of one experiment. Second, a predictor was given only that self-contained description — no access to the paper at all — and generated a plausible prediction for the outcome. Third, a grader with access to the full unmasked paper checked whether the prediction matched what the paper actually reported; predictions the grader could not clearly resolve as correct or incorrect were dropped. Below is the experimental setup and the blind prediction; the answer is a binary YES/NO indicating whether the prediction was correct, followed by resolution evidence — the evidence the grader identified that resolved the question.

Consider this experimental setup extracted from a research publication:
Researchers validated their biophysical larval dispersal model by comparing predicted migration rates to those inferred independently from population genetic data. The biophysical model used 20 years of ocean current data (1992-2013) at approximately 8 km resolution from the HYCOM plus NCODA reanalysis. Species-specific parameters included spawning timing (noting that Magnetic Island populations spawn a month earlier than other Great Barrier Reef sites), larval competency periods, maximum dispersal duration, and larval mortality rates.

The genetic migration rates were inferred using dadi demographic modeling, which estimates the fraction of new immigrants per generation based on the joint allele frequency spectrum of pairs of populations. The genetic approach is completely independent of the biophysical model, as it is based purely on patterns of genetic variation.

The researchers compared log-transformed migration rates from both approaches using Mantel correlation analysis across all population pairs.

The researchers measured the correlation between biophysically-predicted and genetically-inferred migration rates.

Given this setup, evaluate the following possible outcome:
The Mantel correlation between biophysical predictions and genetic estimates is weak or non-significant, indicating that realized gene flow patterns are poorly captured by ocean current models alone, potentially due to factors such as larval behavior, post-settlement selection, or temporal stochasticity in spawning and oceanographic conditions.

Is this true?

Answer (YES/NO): NO